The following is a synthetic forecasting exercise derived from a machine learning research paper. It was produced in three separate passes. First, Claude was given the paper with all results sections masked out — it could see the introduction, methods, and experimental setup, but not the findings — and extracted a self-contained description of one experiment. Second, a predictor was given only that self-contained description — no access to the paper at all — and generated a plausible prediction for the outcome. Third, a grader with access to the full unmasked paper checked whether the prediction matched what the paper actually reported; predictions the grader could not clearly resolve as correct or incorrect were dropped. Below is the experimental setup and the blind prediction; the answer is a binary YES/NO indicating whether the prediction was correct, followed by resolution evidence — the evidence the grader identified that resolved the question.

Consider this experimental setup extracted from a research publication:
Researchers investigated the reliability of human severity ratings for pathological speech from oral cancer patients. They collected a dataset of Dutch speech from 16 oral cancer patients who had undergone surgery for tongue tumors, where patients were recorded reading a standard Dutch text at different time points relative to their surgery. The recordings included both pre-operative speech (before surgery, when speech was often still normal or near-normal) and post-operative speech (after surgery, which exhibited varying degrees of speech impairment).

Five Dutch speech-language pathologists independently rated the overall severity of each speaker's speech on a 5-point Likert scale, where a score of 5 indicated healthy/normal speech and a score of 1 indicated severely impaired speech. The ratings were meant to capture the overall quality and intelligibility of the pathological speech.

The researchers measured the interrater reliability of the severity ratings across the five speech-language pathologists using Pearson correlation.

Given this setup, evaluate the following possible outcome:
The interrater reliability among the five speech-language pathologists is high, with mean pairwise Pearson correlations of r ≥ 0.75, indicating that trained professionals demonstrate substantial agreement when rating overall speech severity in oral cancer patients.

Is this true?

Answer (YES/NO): YES